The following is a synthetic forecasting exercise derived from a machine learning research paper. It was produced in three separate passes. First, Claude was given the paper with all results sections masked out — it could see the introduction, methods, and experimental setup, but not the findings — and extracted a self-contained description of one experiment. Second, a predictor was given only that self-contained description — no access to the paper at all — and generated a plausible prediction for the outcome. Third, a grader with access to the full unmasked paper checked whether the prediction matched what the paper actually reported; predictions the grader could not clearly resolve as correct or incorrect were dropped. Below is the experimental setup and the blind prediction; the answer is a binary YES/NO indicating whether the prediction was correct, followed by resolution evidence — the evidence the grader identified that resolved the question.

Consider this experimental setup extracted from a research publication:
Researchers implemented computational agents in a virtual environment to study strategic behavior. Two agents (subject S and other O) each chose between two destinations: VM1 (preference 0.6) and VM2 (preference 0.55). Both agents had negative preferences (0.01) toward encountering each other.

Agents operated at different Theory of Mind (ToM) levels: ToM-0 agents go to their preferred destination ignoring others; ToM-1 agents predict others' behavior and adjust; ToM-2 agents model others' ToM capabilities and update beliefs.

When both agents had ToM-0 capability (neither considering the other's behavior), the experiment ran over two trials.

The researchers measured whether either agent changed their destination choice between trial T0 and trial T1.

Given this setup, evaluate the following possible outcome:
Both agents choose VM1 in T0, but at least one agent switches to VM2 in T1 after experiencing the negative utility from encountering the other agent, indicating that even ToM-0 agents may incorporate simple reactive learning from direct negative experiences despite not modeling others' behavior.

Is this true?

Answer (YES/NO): NO